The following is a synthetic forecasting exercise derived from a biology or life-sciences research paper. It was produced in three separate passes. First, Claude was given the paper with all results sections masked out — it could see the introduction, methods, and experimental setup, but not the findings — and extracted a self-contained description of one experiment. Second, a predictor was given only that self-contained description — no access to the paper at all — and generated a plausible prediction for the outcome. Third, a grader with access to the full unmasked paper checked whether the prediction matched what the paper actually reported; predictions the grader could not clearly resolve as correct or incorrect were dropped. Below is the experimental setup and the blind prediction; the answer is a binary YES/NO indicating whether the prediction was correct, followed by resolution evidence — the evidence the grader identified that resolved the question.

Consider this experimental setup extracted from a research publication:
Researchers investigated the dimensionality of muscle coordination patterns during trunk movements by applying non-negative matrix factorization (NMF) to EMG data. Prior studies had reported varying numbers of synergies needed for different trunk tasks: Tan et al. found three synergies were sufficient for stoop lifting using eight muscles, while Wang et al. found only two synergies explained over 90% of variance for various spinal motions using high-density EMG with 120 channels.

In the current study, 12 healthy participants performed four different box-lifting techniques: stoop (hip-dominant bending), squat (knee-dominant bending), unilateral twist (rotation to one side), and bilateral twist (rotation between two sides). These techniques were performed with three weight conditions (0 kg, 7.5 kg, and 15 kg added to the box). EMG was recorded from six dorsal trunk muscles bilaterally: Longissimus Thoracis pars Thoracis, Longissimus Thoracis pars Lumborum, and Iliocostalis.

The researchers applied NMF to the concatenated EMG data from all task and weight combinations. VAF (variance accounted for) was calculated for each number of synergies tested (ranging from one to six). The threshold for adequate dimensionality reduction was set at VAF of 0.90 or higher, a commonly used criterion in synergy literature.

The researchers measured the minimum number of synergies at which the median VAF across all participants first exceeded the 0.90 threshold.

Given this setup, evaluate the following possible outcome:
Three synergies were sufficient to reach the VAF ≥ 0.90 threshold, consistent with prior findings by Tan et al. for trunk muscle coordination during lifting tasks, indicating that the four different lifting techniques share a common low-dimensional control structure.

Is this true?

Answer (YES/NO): NO